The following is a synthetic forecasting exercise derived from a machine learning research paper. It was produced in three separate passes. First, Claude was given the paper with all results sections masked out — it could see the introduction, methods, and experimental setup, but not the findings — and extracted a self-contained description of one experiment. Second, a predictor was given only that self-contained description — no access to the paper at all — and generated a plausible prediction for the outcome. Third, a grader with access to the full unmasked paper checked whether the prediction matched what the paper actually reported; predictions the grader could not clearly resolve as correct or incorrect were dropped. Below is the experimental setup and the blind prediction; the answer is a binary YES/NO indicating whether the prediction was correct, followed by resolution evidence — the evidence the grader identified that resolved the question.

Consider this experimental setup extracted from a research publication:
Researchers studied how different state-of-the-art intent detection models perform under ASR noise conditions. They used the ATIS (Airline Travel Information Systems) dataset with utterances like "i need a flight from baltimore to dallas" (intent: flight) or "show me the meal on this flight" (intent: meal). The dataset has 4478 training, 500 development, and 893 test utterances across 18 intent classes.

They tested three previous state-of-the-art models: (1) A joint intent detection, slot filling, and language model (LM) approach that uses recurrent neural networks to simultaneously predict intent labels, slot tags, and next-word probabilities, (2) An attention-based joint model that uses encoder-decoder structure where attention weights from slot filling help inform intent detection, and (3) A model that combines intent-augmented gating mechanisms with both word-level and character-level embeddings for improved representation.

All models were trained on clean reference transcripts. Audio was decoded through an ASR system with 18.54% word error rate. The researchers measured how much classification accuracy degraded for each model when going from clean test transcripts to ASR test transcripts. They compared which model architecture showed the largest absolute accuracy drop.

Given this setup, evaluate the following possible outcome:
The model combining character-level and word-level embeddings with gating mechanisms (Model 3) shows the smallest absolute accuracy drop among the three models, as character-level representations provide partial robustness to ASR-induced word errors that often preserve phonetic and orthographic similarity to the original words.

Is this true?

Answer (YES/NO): NO